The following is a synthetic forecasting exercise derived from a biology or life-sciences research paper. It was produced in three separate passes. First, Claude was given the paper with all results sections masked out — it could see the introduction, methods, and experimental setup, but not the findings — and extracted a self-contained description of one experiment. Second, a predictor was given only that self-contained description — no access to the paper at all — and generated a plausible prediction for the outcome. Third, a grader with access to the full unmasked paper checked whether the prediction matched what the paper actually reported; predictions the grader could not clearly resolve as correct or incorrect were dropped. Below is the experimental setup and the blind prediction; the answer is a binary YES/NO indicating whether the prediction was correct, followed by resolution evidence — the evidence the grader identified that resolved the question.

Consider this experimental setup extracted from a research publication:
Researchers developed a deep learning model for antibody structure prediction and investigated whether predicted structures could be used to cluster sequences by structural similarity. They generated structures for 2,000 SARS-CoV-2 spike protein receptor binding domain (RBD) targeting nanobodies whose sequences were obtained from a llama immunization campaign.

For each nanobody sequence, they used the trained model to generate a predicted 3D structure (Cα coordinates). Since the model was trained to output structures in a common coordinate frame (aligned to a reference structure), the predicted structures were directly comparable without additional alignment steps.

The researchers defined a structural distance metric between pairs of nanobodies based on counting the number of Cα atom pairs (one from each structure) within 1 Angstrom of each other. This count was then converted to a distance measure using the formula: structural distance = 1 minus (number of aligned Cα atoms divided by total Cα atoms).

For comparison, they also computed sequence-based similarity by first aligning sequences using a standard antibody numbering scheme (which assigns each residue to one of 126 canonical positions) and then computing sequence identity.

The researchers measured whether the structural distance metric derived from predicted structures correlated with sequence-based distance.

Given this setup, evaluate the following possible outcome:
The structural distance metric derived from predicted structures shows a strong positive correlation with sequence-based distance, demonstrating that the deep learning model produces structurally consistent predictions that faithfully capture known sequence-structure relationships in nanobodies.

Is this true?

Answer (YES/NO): YES